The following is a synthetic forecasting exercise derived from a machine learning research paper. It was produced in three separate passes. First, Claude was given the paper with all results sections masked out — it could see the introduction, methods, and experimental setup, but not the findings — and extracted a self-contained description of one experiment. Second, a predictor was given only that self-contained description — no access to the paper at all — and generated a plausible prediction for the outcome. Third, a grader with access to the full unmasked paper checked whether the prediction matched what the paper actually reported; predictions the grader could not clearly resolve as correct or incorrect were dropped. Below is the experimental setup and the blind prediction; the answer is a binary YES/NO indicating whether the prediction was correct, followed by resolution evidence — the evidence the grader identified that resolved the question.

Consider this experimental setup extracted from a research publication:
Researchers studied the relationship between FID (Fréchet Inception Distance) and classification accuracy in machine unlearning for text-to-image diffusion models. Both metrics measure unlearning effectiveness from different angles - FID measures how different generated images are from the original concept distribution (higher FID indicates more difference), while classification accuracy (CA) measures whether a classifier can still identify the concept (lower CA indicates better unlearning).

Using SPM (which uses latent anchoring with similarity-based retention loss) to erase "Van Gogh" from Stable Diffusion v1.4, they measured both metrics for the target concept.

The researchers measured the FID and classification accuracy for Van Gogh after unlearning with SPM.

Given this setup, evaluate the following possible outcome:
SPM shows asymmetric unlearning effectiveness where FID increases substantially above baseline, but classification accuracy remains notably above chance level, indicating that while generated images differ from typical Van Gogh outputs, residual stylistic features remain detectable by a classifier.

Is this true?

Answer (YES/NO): NO